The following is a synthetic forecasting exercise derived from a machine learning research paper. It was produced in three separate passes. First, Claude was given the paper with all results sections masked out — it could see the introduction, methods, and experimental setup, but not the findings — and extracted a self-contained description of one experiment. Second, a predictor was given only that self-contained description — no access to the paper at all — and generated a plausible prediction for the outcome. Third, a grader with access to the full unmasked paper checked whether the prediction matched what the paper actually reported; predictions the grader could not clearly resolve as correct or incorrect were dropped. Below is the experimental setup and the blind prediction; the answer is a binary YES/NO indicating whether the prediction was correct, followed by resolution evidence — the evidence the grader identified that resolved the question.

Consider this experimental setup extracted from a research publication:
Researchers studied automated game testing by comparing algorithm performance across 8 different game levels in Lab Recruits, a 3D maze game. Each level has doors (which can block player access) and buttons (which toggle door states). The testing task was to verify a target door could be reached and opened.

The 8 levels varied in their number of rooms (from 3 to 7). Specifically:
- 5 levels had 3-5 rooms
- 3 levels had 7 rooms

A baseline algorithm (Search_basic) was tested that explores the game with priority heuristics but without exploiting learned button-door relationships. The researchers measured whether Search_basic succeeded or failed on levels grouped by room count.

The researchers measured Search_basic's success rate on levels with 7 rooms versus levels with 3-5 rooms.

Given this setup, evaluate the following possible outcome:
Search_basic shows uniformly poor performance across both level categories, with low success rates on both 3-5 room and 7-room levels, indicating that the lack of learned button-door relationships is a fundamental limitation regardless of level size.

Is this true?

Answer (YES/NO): NO